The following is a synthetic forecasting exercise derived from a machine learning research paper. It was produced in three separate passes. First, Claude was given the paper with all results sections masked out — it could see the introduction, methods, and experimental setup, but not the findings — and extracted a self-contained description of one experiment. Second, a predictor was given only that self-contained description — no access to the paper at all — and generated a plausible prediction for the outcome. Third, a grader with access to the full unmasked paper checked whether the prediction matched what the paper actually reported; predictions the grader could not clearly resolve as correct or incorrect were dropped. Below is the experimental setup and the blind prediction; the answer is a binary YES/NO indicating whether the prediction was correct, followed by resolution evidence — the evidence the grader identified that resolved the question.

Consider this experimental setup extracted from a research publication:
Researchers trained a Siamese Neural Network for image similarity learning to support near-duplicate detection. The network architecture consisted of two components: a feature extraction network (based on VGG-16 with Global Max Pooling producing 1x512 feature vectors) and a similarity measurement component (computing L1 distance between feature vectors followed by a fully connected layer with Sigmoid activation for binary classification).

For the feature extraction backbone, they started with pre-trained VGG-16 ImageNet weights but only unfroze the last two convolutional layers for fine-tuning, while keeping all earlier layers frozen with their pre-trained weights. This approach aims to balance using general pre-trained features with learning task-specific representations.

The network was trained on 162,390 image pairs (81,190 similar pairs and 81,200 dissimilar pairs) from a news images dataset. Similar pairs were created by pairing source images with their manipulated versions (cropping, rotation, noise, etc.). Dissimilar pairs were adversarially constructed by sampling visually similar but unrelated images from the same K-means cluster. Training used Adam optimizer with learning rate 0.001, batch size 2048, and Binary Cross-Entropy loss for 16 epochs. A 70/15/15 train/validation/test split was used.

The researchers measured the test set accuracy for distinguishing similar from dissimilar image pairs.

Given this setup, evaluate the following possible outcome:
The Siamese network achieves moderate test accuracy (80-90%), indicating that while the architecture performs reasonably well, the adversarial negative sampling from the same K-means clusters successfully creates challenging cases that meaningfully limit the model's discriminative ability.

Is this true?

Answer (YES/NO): NO